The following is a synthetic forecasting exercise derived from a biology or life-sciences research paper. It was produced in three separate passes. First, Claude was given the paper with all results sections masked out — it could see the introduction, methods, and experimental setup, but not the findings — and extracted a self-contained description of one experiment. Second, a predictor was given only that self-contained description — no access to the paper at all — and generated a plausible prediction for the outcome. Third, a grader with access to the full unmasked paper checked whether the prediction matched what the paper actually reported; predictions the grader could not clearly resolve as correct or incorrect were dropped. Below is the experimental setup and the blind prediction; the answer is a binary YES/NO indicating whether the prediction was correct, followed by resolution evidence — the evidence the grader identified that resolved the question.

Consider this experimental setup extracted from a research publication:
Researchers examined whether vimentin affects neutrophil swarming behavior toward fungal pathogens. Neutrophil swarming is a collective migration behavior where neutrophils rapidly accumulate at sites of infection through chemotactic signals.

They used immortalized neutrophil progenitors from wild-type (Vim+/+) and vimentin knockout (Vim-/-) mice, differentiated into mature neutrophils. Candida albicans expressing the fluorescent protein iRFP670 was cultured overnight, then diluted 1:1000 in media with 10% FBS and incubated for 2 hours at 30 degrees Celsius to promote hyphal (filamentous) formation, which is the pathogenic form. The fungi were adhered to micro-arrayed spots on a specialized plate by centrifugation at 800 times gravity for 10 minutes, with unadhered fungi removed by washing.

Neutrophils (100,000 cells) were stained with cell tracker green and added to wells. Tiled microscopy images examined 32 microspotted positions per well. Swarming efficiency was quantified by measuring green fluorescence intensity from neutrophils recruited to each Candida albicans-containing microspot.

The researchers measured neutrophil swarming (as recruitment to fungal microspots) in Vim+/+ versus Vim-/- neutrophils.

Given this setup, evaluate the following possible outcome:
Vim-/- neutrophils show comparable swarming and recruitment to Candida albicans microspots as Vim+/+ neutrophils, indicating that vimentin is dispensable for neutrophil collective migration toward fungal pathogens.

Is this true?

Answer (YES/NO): NO